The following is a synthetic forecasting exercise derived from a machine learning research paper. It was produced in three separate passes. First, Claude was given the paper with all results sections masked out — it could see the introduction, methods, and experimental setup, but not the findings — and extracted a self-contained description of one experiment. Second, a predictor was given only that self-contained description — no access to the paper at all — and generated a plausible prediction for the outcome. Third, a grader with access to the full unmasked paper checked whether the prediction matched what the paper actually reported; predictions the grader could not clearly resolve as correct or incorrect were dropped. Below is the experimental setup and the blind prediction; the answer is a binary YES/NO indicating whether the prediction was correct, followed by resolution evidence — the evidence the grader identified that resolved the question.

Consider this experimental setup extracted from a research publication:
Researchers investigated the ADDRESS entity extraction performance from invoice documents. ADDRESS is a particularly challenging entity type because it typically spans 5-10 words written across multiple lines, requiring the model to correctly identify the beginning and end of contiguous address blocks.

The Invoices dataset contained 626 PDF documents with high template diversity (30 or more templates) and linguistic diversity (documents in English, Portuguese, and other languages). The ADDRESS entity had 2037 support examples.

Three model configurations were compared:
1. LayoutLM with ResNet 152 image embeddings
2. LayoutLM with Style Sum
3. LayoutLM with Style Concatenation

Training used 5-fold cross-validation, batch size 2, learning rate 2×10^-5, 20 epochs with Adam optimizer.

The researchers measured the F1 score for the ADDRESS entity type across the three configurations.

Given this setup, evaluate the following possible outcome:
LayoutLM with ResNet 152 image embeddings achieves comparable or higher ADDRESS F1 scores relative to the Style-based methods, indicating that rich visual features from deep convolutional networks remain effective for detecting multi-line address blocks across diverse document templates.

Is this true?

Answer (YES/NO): NO